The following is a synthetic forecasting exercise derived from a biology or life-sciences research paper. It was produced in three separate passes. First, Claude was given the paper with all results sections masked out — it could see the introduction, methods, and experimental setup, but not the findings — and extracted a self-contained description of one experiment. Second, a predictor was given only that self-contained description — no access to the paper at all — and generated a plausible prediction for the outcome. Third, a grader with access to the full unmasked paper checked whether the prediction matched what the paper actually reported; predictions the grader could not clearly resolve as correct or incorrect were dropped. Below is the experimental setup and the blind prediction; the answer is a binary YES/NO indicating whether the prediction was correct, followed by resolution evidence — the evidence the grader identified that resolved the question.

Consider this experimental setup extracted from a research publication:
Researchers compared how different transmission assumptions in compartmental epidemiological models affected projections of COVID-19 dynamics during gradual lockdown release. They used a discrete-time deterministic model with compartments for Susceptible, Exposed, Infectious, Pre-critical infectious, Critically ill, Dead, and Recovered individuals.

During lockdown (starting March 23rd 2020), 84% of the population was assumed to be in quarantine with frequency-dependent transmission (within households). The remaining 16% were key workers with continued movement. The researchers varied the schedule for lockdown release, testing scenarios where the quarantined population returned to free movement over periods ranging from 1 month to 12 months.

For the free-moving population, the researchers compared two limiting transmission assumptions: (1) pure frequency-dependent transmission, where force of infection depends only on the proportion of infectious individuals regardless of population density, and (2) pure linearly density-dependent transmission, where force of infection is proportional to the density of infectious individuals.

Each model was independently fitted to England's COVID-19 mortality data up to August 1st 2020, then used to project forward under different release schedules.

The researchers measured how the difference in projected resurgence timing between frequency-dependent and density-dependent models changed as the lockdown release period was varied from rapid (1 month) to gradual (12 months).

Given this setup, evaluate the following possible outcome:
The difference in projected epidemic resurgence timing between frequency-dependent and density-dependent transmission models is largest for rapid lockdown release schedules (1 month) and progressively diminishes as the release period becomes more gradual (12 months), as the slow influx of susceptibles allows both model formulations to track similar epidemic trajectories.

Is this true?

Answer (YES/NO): NO